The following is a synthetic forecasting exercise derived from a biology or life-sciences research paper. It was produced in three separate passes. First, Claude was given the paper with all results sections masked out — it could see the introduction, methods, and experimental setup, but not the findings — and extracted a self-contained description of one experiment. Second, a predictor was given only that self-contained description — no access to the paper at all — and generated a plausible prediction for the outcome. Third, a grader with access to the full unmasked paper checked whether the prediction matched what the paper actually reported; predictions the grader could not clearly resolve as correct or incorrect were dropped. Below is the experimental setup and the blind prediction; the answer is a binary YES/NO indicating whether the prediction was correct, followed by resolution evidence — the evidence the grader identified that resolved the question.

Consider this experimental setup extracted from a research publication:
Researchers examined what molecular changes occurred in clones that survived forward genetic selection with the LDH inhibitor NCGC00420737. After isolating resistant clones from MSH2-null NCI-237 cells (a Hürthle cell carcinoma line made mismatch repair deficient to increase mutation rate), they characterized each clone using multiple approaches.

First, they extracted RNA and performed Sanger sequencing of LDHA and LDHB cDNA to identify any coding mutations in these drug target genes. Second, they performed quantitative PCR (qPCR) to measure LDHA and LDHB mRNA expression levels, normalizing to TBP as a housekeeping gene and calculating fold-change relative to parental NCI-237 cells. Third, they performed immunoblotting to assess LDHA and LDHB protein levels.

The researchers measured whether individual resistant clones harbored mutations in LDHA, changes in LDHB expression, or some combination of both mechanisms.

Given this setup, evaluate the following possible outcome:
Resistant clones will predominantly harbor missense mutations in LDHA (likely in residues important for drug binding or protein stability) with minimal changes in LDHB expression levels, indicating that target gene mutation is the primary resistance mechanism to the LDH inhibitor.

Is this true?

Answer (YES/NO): NO